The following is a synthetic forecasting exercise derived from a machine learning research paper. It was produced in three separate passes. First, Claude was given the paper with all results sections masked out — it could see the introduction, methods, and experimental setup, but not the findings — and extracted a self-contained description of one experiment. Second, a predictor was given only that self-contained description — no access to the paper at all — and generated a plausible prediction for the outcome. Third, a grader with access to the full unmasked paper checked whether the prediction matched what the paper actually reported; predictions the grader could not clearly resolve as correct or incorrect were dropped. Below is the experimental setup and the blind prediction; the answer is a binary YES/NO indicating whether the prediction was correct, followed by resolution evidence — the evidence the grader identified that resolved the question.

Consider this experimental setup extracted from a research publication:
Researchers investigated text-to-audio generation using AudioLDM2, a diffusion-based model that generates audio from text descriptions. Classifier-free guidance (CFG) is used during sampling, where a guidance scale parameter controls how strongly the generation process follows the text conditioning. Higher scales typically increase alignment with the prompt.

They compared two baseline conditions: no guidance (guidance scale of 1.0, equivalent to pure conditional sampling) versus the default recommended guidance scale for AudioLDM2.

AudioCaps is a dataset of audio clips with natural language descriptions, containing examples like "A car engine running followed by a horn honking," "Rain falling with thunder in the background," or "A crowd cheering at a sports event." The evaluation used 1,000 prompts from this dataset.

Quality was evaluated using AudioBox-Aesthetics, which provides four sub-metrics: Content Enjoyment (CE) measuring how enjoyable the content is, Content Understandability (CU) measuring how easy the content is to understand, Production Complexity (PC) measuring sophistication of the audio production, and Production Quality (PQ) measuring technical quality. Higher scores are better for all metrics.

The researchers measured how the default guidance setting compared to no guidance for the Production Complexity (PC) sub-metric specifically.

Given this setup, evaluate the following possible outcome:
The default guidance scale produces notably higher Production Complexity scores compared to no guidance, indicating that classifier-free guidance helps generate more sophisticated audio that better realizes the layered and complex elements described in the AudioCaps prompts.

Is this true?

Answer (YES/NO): NO